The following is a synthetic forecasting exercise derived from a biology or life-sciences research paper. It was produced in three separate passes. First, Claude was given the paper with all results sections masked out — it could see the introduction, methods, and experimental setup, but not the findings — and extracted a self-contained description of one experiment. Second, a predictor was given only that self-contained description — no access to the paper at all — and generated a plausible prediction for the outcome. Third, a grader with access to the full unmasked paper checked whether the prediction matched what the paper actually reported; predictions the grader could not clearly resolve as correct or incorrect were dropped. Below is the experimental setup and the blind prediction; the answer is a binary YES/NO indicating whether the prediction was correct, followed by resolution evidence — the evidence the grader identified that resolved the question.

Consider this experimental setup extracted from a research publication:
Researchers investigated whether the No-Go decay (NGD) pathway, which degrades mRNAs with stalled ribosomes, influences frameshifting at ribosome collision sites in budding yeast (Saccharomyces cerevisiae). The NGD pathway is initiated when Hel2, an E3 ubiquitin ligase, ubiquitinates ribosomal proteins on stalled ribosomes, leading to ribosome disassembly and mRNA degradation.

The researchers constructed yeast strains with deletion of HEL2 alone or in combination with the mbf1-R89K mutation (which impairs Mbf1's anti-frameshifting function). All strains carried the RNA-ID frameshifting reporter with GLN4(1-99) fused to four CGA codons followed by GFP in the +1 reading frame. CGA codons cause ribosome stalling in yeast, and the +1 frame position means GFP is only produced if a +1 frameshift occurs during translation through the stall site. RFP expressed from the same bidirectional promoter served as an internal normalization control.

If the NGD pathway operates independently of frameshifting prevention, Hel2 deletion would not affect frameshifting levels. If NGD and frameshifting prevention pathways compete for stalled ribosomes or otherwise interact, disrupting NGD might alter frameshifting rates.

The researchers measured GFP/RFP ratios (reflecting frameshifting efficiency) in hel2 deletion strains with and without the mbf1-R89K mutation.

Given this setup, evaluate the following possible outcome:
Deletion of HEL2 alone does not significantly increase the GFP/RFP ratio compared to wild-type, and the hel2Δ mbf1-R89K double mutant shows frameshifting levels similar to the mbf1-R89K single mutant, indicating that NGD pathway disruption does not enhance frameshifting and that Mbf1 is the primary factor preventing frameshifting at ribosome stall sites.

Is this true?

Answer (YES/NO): NO